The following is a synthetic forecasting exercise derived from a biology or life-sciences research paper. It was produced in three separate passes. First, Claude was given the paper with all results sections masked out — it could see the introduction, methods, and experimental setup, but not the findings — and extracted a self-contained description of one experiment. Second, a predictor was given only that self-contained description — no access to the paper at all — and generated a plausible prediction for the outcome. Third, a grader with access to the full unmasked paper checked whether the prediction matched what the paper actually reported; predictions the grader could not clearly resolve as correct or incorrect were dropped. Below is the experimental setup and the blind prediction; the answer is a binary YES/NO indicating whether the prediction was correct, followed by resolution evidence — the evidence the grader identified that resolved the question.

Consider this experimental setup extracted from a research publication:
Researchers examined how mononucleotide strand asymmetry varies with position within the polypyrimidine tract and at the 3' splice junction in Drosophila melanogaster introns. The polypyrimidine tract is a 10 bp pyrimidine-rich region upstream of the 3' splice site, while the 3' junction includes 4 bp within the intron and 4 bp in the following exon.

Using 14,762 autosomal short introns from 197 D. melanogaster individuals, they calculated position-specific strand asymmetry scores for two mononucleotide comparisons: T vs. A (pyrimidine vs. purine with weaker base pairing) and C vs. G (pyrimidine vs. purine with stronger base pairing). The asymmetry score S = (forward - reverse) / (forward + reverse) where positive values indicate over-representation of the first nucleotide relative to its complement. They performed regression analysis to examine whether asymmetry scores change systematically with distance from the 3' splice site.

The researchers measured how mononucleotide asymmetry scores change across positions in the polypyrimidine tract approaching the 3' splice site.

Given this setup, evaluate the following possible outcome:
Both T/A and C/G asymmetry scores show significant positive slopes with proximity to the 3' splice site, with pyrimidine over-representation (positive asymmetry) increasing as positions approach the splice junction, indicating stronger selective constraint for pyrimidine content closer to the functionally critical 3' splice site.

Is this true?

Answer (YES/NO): YES